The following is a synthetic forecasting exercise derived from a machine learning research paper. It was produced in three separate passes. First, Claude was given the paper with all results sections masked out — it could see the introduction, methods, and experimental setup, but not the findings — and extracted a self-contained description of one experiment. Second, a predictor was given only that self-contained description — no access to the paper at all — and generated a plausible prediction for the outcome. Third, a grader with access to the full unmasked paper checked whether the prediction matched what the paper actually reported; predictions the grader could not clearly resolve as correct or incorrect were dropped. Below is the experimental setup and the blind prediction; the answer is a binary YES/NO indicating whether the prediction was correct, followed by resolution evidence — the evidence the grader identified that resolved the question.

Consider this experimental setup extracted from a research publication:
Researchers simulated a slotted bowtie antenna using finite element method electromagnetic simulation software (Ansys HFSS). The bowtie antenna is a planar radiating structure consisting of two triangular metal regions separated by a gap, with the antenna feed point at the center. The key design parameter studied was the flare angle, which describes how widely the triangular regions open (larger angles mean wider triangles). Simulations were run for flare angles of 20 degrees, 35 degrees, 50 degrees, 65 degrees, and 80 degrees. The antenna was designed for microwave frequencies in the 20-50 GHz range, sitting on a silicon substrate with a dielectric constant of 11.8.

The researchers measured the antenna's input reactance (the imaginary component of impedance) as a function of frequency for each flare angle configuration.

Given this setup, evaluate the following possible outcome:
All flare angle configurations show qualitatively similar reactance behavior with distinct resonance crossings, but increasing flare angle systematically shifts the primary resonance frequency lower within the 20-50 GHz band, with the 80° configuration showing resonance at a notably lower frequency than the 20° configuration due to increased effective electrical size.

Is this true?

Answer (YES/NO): NO